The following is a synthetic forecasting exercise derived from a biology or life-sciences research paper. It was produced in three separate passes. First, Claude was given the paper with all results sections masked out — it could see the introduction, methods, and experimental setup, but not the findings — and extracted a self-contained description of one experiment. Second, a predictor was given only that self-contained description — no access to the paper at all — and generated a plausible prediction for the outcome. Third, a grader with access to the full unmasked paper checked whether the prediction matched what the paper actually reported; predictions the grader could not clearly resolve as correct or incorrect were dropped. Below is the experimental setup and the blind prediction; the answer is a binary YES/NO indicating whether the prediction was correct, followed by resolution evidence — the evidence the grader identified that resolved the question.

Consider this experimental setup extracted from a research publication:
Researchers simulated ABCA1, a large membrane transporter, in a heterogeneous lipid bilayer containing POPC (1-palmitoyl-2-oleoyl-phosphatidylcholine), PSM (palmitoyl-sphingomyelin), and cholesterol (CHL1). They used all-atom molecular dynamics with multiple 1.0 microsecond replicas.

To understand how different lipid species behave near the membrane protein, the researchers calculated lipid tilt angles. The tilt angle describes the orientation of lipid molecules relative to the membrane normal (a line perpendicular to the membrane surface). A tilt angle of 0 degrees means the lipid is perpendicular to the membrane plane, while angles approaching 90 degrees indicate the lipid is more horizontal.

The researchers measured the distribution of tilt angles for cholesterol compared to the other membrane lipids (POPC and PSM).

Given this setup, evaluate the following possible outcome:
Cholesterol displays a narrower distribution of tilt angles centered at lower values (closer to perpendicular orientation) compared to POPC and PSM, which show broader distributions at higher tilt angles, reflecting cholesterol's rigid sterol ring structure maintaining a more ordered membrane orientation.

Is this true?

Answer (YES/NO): YES